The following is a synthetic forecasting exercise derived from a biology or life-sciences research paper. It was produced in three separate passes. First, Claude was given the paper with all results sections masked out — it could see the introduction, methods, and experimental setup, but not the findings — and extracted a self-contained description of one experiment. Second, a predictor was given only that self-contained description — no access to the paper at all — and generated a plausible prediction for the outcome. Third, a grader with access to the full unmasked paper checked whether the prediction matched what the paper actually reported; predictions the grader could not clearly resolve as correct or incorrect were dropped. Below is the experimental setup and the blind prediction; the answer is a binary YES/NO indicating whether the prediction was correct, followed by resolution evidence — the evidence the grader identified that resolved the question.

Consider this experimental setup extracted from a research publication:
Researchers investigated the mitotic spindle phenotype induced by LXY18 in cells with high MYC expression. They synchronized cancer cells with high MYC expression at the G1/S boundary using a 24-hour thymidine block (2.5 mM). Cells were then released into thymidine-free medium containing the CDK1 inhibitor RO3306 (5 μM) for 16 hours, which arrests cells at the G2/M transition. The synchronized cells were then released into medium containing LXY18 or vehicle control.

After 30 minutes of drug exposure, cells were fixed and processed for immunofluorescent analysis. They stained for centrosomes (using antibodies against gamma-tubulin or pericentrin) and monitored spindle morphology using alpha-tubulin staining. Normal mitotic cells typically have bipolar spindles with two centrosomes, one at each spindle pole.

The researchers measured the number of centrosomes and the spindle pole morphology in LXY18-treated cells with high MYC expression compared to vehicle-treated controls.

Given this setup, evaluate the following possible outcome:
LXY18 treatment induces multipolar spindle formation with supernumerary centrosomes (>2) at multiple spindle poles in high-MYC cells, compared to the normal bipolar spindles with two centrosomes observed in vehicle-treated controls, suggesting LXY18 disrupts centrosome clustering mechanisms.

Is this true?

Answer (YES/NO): NO